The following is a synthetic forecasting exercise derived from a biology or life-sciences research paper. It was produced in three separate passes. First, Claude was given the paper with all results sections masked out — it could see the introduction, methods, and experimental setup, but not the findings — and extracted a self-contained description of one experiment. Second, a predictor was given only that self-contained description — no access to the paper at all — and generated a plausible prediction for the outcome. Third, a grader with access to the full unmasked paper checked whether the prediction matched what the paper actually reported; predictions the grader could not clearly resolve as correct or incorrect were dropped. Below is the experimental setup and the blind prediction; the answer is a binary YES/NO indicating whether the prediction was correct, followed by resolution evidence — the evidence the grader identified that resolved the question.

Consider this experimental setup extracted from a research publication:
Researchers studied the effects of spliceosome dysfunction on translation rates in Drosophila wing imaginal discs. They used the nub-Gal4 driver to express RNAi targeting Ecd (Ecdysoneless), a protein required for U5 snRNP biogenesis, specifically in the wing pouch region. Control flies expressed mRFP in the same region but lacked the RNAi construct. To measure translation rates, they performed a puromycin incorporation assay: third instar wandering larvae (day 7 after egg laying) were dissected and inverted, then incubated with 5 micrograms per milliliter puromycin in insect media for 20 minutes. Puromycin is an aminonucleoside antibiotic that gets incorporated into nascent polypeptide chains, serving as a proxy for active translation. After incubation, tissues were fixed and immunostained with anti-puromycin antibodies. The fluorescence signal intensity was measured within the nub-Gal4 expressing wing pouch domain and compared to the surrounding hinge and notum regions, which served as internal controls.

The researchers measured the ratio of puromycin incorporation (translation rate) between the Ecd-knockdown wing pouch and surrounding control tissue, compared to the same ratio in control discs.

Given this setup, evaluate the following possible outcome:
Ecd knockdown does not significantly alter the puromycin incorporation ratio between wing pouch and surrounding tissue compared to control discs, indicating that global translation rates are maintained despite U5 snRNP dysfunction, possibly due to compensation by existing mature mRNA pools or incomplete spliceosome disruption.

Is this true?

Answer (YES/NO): NO